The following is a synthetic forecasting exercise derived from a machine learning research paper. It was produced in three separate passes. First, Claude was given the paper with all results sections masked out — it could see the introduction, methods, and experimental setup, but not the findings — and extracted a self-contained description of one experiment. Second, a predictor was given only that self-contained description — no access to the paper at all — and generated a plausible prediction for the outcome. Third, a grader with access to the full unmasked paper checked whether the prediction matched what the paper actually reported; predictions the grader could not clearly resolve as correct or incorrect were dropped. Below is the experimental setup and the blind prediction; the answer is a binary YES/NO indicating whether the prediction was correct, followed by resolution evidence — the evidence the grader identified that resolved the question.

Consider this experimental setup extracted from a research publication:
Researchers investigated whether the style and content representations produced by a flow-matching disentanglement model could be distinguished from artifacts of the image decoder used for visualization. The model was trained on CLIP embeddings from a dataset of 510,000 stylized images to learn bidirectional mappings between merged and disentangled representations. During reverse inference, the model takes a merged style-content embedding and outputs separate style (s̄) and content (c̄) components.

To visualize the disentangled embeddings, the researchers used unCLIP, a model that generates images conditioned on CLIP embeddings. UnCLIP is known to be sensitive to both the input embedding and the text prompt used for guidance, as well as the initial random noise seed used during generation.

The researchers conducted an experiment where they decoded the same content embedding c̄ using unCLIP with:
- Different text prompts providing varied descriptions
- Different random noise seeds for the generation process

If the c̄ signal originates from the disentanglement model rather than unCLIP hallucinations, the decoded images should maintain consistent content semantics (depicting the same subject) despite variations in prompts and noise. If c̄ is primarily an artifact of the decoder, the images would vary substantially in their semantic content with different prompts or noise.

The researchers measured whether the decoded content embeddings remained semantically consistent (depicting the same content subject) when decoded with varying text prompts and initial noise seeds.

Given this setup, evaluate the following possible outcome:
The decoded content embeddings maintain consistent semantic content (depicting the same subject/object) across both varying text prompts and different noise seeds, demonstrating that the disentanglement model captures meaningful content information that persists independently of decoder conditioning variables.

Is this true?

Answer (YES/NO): YES